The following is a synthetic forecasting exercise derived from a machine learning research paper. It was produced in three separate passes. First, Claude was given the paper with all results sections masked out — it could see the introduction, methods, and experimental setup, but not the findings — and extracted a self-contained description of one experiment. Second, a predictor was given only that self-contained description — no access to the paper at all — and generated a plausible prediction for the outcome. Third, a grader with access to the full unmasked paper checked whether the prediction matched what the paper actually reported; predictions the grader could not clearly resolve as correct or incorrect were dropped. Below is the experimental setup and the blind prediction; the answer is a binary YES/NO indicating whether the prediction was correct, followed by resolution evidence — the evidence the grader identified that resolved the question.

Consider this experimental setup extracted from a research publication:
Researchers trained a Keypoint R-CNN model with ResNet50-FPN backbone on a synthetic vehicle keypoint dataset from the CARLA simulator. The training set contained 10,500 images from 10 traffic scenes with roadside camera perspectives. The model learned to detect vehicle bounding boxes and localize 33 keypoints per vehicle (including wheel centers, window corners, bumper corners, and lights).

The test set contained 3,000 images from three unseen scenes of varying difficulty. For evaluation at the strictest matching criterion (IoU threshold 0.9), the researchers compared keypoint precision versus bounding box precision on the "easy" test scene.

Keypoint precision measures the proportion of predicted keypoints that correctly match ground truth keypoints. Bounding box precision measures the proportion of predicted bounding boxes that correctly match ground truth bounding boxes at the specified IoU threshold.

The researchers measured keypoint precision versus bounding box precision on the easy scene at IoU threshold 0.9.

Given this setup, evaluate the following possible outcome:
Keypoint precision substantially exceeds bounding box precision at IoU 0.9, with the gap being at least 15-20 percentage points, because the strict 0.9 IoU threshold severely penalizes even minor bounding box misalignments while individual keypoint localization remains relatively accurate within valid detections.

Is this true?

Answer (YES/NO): NO